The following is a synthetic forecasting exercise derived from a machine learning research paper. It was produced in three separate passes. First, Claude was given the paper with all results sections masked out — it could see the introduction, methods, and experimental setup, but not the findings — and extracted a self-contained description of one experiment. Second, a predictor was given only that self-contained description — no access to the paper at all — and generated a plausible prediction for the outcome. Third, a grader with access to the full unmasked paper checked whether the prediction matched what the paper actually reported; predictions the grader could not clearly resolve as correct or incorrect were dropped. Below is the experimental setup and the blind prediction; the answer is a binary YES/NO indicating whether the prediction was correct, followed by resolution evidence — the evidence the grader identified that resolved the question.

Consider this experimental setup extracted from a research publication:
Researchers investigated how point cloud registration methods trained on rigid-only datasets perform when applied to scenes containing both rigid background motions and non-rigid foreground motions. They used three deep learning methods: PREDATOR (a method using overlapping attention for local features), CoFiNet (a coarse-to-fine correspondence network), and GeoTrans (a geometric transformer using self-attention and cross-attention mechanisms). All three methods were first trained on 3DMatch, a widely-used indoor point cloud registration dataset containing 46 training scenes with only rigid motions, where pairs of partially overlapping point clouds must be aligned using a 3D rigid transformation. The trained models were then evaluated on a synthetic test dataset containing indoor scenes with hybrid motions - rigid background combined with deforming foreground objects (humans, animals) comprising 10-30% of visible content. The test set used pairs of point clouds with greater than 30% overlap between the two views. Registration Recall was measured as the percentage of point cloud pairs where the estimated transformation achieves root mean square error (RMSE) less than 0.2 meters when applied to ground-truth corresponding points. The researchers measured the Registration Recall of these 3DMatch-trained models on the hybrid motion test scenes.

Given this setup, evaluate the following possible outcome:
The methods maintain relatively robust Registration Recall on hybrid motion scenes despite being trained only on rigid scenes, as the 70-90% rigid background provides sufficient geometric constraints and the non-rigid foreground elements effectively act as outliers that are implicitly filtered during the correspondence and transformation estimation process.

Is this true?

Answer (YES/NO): NO